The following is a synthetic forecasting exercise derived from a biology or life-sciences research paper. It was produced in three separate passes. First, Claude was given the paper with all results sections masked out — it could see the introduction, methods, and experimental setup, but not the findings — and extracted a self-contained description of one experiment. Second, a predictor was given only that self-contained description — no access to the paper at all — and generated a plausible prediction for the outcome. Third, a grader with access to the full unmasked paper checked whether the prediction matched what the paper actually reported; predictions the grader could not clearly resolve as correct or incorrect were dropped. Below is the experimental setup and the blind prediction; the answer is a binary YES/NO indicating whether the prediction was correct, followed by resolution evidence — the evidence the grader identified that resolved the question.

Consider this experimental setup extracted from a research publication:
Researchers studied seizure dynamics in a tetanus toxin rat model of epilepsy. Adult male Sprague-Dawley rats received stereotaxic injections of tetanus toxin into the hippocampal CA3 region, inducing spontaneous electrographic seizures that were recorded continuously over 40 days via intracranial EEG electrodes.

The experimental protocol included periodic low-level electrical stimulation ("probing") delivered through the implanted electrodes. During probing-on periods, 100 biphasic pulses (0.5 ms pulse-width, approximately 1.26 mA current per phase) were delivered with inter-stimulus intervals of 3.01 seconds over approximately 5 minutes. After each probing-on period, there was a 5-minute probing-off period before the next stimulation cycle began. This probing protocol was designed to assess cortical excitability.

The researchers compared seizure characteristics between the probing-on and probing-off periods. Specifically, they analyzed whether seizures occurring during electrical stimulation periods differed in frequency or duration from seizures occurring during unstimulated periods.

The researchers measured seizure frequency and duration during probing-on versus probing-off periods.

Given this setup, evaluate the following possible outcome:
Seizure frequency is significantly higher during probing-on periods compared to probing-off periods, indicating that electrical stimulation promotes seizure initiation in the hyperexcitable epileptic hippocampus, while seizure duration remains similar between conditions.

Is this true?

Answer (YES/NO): NO